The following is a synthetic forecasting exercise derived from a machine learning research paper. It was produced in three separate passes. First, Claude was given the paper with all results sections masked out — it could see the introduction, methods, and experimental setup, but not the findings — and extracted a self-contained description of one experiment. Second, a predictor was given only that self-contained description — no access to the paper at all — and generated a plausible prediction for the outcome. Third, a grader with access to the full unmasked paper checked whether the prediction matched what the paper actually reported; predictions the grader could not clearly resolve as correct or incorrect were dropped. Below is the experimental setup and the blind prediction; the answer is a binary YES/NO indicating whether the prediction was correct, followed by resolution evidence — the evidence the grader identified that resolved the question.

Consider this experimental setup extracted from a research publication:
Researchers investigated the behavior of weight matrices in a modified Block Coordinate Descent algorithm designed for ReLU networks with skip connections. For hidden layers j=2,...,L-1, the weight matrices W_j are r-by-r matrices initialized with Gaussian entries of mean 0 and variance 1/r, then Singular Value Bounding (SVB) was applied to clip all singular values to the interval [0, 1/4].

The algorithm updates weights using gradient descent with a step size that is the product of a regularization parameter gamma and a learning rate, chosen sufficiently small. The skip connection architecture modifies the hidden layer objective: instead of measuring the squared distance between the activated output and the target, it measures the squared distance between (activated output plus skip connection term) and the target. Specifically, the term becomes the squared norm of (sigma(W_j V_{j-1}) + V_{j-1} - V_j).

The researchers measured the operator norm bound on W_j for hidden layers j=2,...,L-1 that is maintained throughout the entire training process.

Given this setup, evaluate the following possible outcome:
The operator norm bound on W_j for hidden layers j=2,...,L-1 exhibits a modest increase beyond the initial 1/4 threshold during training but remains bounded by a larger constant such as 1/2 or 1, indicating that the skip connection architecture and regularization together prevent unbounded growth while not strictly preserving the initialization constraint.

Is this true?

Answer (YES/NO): YES